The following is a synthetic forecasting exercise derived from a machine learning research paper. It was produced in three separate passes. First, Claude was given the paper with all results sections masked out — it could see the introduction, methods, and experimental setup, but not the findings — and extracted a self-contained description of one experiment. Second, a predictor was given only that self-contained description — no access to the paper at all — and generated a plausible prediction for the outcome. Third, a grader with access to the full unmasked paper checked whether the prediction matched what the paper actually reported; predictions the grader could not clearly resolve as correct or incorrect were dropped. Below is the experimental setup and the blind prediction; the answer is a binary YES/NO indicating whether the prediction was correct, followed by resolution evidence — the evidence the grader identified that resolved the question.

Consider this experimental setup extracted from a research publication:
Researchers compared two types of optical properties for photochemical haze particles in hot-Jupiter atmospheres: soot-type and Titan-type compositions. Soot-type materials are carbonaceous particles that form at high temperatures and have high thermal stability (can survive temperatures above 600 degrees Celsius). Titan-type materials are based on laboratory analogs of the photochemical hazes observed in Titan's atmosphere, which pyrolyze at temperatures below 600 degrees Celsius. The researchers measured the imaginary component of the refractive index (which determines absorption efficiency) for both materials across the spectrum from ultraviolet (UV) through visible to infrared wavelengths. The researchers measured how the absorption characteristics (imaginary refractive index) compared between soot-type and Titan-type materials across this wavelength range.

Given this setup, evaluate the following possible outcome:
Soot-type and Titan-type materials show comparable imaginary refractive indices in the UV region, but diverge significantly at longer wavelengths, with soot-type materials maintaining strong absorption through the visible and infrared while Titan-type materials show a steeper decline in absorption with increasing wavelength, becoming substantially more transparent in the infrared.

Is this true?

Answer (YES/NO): NO